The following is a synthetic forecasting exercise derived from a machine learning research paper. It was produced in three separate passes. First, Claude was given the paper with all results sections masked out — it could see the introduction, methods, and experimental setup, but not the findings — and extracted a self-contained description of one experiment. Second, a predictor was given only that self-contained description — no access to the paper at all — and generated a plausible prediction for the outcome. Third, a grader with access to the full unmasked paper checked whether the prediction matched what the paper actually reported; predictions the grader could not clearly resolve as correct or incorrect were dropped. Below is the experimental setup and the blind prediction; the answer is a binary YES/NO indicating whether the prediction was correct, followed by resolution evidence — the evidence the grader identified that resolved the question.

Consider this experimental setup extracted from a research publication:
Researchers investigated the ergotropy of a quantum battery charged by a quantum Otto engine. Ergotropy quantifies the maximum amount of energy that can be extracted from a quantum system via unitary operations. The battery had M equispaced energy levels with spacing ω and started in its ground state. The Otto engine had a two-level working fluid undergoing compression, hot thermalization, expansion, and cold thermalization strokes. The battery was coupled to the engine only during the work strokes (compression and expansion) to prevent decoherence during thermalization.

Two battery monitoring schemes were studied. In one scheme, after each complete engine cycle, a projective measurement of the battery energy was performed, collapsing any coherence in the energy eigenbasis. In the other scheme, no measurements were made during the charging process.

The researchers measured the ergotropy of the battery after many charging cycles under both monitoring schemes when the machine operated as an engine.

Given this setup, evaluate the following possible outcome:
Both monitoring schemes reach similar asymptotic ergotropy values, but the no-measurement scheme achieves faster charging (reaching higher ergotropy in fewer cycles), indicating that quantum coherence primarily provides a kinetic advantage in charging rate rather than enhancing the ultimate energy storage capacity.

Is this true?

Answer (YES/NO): NO